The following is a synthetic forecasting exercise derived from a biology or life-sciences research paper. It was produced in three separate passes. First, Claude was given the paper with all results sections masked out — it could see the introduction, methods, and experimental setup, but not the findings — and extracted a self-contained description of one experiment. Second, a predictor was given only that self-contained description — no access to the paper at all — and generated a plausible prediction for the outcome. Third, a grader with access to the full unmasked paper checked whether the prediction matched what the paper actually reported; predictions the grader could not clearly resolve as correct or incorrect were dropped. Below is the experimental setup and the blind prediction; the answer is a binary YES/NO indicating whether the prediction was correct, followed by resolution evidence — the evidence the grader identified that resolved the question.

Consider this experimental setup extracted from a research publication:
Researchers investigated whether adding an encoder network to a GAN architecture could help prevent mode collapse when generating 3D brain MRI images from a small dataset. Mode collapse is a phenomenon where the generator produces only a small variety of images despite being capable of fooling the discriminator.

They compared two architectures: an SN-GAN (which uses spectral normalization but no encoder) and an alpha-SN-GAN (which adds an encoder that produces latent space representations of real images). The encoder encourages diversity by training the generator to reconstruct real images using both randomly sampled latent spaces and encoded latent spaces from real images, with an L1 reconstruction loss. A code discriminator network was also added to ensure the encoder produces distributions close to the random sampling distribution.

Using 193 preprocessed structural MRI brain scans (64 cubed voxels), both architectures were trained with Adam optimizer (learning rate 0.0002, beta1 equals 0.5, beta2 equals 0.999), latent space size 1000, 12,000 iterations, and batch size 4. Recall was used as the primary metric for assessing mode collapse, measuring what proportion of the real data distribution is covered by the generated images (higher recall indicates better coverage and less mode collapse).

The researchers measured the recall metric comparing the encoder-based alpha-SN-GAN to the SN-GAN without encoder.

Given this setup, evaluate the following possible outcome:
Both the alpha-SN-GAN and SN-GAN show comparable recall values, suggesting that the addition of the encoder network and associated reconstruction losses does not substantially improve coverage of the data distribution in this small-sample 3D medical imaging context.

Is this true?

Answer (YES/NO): NO